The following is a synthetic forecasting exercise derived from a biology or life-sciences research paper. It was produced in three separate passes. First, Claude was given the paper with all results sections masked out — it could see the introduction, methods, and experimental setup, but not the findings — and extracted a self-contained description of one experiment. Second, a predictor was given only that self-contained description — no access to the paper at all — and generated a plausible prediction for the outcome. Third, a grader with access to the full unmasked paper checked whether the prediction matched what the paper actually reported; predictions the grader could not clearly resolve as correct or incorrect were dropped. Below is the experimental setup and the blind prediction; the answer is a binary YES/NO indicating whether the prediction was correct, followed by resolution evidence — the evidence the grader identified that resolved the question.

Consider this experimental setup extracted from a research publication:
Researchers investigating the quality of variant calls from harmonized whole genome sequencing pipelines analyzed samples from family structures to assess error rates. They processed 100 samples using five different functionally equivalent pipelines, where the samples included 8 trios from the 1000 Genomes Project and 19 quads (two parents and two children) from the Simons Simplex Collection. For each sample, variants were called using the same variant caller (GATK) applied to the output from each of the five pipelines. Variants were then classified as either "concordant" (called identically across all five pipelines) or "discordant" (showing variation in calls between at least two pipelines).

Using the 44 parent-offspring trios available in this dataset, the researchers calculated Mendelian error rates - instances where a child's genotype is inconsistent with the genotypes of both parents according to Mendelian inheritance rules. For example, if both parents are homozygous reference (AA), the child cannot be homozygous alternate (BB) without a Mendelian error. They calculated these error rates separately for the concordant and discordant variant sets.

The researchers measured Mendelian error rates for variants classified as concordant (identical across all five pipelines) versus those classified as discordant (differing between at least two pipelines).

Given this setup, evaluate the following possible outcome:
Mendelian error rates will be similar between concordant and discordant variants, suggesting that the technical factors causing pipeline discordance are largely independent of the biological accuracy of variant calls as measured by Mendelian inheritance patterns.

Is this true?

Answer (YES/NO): NO